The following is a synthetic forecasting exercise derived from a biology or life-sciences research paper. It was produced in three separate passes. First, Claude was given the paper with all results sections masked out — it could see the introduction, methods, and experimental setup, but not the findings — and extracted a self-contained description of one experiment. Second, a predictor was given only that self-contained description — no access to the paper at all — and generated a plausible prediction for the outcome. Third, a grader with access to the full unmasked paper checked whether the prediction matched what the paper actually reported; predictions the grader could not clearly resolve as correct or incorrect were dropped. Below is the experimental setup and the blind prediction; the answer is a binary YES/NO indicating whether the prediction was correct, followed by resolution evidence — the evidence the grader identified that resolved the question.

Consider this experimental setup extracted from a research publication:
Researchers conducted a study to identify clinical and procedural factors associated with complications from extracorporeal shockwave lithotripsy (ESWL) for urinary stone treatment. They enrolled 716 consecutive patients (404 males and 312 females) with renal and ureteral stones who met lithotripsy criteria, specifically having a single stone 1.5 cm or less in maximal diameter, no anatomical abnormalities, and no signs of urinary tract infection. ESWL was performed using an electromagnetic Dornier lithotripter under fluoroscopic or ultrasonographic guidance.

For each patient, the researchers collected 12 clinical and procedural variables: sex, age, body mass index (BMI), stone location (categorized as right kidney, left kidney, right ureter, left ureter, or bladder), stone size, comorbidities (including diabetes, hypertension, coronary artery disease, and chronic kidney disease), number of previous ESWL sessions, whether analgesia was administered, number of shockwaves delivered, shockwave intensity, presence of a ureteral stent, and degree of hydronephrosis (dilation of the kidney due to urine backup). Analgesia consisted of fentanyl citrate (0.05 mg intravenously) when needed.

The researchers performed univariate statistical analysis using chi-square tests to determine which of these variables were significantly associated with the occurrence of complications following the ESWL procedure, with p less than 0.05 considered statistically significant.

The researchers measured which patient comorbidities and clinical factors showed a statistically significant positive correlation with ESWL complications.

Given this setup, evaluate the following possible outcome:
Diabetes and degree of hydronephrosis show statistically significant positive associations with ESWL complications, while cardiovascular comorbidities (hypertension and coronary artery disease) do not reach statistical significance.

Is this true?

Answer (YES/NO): YES